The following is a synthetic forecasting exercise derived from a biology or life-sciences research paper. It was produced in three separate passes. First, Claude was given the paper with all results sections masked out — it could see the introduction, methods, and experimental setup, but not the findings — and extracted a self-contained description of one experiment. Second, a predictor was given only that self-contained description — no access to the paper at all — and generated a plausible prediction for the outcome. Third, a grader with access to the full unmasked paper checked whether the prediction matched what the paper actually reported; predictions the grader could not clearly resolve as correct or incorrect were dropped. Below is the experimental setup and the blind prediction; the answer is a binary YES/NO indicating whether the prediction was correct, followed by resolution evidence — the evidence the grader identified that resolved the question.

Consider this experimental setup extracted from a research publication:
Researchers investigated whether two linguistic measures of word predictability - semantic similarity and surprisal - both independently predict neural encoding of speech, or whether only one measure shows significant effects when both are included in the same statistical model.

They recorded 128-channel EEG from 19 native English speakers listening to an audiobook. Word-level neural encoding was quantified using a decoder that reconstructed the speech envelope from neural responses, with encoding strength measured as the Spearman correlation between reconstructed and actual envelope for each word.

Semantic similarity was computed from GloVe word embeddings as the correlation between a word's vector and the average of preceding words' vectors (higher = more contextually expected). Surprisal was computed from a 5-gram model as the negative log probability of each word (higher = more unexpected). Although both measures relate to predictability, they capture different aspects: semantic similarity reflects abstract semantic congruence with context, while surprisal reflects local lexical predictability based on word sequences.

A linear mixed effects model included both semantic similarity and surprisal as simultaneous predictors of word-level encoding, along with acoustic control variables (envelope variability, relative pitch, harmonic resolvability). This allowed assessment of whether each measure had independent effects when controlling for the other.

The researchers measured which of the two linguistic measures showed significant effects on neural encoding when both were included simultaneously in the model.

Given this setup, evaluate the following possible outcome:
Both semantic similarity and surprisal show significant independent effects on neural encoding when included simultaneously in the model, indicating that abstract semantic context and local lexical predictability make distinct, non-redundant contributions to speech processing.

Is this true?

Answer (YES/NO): YES